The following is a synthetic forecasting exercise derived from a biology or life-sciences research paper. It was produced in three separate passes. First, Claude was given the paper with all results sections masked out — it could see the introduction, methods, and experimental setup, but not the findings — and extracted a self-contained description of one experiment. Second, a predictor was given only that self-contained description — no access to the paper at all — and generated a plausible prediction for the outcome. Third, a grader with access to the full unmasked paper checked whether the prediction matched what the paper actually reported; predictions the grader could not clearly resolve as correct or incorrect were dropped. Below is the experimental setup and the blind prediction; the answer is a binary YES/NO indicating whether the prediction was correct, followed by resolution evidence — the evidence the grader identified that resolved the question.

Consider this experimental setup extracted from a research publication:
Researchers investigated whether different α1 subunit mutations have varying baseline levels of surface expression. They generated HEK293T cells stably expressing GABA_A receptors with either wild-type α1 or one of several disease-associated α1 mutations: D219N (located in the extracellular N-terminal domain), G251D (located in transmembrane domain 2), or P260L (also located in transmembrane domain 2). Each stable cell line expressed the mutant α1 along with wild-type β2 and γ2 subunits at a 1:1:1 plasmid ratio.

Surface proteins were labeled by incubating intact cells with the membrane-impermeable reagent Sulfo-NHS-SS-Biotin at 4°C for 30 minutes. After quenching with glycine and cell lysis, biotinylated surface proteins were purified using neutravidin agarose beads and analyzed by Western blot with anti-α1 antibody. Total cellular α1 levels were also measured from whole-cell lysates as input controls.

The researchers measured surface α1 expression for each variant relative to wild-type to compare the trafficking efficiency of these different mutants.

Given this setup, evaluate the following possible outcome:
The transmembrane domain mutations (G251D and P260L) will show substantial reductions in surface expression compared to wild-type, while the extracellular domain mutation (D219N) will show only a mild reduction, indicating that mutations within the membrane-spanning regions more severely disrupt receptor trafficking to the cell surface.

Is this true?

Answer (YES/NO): NO